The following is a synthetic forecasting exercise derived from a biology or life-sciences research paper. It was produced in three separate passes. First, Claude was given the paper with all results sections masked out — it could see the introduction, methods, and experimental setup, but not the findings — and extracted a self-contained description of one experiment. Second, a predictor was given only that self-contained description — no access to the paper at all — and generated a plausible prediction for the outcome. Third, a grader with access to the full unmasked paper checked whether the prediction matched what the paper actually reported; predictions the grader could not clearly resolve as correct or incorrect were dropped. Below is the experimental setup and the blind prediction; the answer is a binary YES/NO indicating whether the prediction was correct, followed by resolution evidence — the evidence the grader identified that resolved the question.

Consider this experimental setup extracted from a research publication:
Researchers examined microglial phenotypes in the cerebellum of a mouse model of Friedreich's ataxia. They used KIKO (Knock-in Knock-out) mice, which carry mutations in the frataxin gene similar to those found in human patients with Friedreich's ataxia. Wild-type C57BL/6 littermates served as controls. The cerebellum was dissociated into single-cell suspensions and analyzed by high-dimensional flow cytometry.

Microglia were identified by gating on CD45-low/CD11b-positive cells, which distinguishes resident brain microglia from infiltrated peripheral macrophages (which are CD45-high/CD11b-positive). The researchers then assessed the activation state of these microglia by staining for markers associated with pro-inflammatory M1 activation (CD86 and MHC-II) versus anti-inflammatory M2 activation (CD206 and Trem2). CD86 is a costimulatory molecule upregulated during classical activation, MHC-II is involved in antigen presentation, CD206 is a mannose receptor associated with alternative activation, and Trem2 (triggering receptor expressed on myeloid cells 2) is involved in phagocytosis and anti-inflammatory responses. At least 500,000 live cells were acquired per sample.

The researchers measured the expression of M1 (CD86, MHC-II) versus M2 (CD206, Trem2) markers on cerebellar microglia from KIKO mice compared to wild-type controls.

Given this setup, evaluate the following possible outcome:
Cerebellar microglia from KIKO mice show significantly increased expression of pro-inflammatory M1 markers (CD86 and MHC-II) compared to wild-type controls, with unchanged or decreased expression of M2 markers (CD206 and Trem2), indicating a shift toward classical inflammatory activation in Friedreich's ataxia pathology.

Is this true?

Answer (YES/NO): YES